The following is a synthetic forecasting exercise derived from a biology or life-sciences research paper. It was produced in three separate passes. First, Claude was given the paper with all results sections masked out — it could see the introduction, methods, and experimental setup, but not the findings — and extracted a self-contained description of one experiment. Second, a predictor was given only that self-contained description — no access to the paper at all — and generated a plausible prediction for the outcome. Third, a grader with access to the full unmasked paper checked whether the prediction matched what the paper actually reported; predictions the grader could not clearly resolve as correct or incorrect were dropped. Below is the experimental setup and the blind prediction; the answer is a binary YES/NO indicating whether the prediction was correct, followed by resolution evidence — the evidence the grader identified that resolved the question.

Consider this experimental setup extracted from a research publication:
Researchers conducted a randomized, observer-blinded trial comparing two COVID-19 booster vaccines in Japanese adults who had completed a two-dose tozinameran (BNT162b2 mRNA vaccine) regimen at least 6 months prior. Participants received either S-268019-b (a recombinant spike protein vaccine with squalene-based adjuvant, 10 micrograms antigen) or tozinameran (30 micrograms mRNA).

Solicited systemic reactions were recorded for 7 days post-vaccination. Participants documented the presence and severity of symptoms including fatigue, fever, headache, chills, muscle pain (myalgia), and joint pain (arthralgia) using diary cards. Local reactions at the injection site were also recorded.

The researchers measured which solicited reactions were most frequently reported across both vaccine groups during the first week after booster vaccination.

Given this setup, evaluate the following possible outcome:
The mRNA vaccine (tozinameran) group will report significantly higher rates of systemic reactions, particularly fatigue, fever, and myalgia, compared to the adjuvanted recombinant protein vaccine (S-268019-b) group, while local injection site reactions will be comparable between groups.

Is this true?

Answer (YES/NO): NO